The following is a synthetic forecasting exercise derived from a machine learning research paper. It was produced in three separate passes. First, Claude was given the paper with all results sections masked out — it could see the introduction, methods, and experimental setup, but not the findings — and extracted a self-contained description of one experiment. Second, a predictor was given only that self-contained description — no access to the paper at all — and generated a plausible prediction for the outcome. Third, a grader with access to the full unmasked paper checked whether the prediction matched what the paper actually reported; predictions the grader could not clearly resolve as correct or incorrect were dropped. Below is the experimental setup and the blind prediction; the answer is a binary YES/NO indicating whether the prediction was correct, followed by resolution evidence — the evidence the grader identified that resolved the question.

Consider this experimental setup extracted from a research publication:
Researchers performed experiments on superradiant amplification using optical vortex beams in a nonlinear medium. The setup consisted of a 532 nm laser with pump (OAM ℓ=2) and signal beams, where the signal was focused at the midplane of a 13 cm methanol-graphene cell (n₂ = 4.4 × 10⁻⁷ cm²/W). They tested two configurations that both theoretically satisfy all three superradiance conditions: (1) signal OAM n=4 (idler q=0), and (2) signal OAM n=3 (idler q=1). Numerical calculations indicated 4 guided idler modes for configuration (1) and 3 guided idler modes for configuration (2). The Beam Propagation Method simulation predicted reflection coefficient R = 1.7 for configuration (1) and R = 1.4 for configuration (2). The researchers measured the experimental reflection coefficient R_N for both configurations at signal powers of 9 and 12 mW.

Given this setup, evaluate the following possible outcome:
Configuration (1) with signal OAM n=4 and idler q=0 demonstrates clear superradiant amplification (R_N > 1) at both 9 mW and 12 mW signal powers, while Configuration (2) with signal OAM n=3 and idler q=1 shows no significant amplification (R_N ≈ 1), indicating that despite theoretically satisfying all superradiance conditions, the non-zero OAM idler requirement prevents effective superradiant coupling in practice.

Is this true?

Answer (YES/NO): NO